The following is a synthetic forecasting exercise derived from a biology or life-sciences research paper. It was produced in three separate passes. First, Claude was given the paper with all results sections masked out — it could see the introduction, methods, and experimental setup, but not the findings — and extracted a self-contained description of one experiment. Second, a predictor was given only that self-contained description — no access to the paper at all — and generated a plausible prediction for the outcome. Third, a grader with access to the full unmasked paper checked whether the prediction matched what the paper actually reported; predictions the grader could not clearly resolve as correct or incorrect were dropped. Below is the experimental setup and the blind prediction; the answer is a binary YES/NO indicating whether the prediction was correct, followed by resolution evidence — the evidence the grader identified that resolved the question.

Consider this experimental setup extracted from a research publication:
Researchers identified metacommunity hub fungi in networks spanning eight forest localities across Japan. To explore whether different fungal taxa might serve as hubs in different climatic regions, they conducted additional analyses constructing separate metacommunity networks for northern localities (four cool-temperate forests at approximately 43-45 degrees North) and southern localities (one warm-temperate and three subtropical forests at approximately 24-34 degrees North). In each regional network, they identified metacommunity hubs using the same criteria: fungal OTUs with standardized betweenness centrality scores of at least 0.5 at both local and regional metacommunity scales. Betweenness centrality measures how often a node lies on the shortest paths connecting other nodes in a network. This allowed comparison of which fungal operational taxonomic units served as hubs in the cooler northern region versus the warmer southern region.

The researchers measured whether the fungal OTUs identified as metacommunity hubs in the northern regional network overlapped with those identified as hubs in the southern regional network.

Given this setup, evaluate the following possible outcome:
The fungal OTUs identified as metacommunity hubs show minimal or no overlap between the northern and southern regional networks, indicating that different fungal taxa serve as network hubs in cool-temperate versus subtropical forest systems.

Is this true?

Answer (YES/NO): YES